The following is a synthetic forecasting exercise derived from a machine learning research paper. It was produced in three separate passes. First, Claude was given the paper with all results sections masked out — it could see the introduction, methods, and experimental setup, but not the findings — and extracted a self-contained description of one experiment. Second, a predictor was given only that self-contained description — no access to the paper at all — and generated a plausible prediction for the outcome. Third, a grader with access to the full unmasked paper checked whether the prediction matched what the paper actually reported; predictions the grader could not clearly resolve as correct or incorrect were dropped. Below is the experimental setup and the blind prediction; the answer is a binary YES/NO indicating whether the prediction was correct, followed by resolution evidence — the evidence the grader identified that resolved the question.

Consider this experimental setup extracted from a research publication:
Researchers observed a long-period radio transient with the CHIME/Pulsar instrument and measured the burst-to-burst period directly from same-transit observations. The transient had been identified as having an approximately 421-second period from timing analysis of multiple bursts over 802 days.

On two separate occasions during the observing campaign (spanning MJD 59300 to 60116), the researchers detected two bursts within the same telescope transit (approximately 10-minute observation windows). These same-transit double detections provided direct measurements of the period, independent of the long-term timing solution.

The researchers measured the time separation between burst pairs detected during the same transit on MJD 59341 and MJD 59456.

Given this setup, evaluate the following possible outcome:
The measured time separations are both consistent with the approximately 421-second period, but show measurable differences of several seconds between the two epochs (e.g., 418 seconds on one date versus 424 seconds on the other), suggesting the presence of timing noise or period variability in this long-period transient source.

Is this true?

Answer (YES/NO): YES